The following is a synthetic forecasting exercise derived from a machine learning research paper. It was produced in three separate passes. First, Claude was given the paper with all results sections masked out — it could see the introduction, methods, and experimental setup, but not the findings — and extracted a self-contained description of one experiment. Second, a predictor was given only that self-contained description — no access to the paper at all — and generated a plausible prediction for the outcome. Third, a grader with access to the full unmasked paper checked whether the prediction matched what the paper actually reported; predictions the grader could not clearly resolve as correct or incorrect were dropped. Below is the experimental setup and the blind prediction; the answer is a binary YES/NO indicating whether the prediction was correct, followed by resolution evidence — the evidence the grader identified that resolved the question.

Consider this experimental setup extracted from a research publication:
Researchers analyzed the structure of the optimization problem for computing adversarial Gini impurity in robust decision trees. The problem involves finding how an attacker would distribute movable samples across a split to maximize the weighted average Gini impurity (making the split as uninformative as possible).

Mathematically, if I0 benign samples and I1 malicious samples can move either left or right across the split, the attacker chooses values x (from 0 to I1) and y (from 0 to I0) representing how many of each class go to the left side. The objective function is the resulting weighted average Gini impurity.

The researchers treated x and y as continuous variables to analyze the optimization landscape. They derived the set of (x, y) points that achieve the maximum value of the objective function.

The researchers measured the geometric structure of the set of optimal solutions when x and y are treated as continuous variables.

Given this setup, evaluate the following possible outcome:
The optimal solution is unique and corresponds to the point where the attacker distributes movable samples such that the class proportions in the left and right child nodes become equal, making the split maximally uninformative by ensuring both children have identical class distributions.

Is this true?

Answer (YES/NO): NO